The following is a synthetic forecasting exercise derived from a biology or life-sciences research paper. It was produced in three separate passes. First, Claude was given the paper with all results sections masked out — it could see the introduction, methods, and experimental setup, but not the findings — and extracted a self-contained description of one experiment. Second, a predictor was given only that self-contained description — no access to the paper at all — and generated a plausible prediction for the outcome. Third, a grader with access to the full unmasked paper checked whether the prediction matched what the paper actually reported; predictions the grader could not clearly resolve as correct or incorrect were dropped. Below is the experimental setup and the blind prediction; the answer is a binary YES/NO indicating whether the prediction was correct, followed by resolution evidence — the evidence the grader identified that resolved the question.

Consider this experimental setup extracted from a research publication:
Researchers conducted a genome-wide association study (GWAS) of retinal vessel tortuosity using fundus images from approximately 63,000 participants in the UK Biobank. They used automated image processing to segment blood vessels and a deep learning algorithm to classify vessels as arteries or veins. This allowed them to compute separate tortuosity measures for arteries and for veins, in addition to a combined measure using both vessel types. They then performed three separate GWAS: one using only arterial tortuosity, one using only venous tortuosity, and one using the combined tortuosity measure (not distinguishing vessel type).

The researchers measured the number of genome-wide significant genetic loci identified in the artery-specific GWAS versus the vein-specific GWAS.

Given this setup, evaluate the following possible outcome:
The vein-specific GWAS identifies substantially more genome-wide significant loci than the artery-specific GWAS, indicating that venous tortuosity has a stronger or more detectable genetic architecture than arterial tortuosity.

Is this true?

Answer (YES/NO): NO